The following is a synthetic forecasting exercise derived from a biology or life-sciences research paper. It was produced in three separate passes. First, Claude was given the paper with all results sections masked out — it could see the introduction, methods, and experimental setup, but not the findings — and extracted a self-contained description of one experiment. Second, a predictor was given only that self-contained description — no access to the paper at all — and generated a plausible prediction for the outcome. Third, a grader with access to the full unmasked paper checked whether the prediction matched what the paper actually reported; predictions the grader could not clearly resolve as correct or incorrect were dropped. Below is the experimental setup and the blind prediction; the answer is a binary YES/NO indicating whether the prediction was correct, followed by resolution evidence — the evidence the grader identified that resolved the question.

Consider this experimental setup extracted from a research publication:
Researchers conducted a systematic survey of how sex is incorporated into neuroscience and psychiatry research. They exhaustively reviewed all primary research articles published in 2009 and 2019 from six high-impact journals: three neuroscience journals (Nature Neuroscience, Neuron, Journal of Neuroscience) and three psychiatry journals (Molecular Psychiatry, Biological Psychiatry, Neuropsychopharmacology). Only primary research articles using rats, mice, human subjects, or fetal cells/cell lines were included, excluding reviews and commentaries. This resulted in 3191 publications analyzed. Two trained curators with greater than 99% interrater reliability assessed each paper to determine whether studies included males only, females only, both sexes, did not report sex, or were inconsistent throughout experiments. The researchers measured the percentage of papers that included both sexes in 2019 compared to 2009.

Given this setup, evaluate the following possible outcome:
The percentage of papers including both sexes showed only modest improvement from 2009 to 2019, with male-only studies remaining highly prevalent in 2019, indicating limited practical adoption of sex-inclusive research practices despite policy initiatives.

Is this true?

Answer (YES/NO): NO